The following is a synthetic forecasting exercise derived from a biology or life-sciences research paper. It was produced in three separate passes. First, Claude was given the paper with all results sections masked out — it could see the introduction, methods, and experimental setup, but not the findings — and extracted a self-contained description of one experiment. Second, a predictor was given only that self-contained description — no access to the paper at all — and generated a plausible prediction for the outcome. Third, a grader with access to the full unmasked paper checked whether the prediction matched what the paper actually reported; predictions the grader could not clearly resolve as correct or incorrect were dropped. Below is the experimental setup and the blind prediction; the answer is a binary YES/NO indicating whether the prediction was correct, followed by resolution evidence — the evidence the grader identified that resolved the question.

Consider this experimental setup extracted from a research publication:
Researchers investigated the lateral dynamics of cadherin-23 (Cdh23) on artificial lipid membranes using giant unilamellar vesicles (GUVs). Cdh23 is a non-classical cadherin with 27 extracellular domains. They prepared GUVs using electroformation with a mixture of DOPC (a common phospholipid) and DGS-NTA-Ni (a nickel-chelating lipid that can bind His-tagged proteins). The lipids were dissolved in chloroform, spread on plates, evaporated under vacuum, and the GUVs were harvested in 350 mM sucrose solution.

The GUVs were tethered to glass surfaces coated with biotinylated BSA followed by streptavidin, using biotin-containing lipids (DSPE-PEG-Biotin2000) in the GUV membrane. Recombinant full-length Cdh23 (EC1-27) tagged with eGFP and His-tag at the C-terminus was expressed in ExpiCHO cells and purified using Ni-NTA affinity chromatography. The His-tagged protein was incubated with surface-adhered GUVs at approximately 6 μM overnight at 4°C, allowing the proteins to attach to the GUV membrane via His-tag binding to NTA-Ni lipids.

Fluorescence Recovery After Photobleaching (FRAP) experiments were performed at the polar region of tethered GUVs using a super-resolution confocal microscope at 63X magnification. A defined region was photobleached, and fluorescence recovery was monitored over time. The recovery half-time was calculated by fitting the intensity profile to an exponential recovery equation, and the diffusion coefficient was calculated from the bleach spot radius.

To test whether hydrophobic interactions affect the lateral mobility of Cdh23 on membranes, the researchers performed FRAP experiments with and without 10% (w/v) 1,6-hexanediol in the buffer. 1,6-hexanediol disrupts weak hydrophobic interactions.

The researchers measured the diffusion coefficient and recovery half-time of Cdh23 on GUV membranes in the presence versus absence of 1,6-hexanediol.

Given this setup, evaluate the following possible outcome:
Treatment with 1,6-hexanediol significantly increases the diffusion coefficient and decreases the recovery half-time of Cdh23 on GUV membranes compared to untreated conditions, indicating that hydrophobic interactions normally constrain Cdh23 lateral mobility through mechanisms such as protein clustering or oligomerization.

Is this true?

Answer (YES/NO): YES